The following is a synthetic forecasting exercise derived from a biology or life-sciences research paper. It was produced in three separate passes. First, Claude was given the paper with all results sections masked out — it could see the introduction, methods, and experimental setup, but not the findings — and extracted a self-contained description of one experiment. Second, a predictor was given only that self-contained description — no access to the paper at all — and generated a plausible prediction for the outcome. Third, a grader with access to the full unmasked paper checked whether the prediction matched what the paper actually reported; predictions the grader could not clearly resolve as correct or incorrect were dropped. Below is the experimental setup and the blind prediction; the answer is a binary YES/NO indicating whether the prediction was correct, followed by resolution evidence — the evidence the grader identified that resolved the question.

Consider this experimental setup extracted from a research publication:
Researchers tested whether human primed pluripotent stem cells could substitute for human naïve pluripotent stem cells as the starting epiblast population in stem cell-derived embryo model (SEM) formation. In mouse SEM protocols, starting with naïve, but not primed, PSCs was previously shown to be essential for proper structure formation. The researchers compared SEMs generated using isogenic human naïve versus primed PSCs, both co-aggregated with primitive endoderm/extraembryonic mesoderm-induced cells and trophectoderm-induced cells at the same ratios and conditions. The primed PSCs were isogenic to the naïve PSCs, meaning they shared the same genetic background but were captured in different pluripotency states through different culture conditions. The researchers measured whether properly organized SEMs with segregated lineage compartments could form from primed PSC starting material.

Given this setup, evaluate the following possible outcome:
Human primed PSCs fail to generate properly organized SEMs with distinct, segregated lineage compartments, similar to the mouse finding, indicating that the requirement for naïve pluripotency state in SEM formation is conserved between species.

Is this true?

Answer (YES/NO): YES